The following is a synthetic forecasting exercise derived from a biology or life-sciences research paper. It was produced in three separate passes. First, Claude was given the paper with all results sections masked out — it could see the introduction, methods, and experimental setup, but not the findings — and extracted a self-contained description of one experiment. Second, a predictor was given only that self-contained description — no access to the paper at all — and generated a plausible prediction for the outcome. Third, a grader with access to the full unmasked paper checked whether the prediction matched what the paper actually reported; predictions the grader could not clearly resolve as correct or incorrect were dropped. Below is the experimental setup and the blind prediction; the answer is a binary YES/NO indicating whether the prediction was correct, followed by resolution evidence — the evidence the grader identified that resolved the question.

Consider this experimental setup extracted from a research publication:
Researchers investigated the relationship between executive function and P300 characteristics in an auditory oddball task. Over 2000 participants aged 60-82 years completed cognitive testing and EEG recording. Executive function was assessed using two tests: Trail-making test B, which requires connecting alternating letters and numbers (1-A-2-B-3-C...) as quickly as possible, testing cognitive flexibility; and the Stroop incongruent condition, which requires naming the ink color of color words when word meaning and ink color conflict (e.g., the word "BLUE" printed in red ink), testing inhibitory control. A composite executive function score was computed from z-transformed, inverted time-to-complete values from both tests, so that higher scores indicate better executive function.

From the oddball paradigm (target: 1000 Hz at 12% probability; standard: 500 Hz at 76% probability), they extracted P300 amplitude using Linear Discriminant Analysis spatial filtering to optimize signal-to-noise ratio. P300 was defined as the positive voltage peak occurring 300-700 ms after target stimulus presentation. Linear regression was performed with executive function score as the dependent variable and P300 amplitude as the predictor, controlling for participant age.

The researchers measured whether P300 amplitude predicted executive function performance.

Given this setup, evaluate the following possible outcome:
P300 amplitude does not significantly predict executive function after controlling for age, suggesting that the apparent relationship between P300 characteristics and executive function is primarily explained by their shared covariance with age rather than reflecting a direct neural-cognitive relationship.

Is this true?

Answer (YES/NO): YES